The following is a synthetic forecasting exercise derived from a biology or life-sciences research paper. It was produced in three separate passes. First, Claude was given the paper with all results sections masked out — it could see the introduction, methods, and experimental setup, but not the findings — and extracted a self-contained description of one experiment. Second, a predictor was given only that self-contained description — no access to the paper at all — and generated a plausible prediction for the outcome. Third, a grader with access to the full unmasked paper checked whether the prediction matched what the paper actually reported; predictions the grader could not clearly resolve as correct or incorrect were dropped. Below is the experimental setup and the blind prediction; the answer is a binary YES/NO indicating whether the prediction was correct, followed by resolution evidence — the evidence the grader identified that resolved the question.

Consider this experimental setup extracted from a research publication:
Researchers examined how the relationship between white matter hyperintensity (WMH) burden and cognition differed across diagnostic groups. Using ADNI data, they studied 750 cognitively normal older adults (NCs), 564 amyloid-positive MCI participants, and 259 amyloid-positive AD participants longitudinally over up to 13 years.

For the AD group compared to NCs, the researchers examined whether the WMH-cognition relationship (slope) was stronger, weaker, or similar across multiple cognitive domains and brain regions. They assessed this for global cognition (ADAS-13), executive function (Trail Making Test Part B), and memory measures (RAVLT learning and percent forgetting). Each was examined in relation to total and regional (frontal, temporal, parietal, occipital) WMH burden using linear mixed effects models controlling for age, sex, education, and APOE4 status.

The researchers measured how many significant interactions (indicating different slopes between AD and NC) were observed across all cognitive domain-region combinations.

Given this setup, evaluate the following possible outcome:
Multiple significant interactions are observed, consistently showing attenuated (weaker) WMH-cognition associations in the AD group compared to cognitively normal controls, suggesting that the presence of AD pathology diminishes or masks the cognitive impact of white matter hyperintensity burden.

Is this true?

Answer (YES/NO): NO